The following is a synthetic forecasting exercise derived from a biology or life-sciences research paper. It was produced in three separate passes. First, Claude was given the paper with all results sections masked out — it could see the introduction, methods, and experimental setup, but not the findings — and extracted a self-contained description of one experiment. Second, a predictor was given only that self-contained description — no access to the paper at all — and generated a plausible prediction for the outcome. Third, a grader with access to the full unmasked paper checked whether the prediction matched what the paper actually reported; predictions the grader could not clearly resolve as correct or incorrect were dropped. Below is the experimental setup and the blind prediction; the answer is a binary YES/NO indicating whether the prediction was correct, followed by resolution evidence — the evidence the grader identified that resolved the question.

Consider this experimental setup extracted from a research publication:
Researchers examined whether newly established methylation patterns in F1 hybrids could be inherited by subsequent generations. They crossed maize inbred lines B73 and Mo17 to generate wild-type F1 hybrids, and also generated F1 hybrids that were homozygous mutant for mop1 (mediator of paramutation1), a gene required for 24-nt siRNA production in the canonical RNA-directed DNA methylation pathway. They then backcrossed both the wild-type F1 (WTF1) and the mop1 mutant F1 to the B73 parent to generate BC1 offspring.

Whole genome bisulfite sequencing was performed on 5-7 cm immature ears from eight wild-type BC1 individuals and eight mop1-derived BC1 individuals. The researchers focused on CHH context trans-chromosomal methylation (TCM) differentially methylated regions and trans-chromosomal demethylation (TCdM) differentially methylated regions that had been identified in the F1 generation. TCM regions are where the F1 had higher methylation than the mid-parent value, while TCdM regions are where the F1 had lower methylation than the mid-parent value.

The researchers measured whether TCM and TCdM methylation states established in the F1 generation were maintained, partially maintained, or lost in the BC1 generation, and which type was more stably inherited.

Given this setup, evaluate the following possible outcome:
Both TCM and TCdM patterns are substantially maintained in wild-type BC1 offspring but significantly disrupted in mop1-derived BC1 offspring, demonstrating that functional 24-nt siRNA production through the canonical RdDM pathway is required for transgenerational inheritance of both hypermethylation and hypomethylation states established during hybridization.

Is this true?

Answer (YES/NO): NO